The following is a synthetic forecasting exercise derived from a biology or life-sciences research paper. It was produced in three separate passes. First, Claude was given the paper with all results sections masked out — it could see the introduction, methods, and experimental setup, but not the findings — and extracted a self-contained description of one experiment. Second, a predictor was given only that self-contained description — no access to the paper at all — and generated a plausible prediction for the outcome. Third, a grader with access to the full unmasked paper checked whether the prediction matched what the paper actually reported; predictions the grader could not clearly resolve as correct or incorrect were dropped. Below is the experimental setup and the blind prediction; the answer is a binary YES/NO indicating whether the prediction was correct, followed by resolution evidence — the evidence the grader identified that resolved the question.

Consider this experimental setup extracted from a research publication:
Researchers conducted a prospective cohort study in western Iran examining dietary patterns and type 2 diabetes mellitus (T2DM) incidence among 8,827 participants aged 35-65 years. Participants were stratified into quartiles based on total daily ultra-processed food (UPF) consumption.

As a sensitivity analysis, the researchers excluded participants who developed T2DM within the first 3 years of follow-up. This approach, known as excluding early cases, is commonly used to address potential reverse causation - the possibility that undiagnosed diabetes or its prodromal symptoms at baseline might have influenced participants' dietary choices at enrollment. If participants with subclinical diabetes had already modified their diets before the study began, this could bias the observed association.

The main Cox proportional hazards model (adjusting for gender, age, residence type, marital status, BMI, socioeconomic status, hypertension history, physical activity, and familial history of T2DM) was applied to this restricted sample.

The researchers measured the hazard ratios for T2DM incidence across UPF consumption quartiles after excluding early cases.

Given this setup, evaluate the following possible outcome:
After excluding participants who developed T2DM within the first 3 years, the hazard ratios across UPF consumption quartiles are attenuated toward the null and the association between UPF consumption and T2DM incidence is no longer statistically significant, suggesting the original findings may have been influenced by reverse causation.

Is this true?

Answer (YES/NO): NO